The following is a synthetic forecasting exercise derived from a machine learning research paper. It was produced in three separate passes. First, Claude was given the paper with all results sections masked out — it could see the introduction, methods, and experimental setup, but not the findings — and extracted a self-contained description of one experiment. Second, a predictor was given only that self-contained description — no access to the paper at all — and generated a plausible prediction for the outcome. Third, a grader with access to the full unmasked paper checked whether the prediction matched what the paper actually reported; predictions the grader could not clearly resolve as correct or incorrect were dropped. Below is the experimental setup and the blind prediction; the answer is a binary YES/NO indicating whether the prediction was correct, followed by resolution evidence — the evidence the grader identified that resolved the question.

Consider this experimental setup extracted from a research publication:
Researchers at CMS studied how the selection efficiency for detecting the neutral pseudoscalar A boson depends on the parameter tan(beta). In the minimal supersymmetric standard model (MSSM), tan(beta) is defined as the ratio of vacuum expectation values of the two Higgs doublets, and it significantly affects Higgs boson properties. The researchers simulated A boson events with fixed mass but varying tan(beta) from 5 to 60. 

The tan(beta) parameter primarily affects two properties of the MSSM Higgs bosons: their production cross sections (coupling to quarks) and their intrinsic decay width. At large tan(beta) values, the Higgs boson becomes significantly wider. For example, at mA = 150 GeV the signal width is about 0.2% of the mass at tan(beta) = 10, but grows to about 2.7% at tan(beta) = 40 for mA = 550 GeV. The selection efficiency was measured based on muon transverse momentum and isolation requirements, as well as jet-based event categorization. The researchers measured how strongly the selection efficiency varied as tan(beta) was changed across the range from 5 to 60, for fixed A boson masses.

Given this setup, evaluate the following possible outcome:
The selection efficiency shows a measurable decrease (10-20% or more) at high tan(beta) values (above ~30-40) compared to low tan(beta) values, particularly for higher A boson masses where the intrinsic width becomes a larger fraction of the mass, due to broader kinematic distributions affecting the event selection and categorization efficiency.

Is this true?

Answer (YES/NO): NO